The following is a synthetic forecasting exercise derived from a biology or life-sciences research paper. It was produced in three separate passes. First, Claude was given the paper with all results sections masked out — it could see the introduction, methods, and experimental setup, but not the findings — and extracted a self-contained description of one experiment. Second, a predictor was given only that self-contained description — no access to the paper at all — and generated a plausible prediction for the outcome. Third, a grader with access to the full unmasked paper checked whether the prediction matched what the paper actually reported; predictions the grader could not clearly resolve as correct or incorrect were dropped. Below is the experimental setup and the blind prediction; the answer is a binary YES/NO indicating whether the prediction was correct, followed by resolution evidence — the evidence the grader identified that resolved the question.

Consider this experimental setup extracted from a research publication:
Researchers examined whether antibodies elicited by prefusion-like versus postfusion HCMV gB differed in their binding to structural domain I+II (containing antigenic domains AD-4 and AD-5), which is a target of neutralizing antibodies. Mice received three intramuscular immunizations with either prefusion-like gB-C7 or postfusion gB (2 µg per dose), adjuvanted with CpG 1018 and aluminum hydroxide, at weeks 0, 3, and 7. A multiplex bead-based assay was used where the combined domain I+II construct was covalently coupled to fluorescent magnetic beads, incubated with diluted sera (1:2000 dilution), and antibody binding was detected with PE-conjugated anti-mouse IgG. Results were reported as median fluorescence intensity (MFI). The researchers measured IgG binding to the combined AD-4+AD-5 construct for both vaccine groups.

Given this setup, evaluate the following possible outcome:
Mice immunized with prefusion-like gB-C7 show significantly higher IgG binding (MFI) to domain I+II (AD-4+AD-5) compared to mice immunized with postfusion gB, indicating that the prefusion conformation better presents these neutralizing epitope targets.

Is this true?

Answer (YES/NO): NO